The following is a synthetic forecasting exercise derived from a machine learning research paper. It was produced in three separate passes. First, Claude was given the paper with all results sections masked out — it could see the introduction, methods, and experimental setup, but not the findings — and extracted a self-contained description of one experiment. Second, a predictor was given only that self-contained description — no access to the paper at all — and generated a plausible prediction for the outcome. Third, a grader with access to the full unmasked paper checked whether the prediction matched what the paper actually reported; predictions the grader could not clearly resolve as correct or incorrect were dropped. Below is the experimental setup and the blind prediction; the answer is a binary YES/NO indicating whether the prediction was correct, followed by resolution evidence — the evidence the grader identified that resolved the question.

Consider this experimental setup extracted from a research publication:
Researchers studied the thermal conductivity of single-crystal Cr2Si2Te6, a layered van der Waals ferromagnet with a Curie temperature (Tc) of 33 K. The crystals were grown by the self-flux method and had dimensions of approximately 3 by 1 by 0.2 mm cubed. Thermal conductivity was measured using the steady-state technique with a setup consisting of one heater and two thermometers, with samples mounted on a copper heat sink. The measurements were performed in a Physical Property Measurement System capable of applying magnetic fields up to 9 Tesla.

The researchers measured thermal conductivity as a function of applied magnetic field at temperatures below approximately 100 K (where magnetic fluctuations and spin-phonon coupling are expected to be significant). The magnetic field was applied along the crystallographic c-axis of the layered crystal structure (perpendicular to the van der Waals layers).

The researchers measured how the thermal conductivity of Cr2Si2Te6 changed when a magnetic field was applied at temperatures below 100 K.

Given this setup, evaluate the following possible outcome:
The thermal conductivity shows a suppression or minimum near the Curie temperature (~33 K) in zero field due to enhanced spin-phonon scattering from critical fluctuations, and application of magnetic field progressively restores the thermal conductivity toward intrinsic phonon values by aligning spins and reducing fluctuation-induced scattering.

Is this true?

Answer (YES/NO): YES